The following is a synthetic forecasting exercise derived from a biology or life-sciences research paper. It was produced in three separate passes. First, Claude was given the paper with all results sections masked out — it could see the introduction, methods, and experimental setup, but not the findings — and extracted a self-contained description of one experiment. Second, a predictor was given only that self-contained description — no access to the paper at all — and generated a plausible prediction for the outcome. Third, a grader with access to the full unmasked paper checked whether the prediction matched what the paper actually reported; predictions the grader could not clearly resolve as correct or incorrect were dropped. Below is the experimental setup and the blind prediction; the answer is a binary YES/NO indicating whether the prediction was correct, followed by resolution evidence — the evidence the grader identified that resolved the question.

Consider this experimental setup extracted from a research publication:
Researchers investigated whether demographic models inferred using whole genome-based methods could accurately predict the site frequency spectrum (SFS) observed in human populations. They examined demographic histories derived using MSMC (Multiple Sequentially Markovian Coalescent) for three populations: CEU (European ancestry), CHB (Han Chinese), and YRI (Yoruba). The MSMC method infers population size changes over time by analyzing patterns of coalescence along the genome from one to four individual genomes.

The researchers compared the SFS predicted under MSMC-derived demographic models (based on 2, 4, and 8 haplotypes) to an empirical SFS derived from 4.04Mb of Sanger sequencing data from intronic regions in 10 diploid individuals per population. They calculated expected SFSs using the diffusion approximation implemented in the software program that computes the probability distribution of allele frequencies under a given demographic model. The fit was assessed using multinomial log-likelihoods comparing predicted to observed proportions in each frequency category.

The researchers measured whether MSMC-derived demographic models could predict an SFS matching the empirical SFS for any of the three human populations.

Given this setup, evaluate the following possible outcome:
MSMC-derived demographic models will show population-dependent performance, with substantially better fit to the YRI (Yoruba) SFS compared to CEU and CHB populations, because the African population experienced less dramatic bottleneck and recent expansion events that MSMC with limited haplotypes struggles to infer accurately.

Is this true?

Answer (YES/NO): NO